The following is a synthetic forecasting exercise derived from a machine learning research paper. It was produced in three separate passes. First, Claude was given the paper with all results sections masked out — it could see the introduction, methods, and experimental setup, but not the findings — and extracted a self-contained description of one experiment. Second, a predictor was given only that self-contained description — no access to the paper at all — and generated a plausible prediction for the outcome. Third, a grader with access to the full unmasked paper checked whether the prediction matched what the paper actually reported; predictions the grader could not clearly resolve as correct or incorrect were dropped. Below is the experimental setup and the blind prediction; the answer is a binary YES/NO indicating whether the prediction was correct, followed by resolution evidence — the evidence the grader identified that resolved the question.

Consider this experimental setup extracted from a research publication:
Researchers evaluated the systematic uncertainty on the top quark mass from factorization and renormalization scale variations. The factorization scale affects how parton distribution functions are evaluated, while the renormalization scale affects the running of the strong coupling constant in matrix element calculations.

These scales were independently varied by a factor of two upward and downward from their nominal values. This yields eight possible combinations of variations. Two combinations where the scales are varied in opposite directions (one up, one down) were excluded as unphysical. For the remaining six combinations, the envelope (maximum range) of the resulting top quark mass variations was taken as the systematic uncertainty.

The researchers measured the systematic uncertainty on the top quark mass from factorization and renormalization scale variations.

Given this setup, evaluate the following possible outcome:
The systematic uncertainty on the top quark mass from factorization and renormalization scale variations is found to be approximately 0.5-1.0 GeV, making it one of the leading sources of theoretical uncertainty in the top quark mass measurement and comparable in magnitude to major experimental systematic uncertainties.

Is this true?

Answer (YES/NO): NO